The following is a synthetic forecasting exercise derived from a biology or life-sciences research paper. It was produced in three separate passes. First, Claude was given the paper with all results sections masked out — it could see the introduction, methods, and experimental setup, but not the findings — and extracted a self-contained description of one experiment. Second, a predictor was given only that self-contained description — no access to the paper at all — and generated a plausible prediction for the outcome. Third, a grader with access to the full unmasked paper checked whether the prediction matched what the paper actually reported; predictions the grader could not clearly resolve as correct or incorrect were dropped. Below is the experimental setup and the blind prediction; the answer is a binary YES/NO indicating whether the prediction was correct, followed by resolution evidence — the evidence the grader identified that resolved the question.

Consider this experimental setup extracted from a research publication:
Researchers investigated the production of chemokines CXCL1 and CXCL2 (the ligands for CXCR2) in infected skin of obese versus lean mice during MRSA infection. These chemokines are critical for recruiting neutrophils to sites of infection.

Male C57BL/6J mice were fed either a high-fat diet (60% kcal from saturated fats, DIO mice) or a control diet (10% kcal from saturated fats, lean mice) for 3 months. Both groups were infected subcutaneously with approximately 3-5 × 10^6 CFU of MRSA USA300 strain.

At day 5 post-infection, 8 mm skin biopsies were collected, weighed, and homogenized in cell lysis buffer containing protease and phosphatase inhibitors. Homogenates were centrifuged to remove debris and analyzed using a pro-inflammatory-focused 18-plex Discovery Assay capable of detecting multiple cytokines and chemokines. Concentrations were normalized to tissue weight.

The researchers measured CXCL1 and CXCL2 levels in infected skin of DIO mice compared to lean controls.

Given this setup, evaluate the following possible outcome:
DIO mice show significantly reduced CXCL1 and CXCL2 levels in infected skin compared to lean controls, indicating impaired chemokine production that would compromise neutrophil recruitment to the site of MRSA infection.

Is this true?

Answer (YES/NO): YES